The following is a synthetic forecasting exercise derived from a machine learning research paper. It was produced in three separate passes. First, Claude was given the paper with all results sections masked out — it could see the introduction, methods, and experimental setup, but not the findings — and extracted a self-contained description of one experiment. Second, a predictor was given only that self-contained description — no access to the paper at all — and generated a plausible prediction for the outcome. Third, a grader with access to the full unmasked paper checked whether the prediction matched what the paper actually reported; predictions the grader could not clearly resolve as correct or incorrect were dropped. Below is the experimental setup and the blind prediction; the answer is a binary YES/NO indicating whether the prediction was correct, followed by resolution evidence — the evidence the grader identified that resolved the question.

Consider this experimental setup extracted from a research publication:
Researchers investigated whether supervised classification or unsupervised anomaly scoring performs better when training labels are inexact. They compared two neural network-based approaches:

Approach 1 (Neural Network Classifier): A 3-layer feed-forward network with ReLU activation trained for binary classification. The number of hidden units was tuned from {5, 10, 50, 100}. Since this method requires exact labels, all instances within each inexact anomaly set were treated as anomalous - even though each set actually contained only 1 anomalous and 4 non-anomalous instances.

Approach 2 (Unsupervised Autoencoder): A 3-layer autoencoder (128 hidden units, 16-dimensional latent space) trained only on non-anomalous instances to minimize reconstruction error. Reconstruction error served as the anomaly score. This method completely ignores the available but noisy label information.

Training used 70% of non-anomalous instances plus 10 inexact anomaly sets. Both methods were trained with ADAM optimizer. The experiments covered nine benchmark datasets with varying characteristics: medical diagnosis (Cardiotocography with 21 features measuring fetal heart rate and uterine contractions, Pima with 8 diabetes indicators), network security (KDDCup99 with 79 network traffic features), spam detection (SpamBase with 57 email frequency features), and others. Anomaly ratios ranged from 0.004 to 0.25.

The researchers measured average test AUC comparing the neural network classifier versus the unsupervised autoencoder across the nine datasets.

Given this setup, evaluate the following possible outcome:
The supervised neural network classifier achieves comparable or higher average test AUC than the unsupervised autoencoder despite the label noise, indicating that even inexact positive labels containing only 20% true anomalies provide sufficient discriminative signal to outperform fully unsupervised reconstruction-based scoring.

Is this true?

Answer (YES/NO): NO